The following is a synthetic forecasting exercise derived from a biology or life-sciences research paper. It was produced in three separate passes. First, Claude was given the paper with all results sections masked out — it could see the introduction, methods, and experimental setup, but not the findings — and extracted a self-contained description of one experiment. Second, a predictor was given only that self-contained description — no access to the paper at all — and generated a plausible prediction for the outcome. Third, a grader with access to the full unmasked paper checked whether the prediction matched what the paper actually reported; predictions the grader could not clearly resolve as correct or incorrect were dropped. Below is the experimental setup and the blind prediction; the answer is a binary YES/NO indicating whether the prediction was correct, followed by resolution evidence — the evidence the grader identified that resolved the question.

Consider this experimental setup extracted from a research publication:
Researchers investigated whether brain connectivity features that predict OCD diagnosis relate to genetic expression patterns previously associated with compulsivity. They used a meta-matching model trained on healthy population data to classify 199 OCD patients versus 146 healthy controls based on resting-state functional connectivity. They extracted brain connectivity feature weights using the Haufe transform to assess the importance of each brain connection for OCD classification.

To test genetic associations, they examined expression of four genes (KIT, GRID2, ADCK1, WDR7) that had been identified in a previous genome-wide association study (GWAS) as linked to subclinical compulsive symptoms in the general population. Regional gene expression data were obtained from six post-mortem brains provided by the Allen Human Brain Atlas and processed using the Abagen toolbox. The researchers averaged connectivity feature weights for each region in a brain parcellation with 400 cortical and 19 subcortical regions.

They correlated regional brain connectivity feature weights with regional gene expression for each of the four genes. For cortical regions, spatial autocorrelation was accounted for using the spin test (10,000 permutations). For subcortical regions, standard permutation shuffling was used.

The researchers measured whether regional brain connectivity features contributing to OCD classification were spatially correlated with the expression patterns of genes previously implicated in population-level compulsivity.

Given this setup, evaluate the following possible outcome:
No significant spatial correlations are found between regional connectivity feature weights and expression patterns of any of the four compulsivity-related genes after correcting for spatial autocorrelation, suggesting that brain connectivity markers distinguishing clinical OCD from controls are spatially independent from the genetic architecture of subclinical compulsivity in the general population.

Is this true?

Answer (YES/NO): NO